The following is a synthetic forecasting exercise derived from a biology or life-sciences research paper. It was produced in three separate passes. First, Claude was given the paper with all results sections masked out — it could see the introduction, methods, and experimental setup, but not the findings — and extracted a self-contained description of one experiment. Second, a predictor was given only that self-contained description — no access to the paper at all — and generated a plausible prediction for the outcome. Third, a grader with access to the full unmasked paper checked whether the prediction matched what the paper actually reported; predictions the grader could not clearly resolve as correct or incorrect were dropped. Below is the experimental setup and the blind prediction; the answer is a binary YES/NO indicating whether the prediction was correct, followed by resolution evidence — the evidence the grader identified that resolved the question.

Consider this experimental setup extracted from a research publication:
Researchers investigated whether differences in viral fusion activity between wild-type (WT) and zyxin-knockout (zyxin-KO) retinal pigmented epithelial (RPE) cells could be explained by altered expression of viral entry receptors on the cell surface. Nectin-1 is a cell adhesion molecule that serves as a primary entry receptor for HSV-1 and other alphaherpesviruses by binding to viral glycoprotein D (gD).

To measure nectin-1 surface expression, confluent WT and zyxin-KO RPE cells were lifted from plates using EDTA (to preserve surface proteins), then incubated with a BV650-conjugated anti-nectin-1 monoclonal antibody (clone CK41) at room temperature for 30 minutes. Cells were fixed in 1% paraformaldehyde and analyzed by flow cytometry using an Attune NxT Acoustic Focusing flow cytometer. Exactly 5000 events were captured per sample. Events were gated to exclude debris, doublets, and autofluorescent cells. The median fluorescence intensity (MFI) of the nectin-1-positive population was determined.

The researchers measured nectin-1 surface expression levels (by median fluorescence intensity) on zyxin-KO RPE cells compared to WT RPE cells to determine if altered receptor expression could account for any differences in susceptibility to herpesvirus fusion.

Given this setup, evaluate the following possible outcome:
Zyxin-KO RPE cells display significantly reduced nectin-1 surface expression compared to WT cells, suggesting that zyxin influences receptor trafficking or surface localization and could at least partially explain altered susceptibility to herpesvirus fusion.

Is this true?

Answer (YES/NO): NO